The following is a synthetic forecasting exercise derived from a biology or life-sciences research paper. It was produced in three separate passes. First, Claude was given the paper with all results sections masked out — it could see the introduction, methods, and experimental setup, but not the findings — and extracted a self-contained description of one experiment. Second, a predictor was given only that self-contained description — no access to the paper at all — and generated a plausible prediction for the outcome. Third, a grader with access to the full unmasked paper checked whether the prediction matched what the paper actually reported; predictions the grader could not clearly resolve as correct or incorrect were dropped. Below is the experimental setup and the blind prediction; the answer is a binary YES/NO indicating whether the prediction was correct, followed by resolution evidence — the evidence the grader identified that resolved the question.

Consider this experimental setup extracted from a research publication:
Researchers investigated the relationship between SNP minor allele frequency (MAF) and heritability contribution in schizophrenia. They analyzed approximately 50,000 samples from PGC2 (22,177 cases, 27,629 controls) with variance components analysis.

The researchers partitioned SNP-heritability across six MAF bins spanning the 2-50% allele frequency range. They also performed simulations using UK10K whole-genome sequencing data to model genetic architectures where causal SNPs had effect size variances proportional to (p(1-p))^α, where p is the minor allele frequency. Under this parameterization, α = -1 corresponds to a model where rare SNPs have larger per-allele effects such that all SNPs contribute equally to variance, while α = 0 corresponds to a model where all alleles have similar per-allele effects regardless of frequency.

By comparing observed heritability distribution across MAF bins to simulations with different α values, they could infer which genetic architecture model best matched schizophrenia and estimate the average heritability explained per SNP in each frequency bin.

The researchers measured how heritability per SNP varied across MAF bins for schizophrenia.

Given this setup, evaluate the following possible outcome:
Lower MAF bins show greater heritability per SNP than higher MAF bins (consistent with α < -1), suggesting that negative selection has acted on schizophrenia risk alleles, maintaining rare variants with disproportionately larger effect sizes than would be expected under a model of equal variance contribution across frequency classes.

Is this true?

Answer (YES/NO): NO